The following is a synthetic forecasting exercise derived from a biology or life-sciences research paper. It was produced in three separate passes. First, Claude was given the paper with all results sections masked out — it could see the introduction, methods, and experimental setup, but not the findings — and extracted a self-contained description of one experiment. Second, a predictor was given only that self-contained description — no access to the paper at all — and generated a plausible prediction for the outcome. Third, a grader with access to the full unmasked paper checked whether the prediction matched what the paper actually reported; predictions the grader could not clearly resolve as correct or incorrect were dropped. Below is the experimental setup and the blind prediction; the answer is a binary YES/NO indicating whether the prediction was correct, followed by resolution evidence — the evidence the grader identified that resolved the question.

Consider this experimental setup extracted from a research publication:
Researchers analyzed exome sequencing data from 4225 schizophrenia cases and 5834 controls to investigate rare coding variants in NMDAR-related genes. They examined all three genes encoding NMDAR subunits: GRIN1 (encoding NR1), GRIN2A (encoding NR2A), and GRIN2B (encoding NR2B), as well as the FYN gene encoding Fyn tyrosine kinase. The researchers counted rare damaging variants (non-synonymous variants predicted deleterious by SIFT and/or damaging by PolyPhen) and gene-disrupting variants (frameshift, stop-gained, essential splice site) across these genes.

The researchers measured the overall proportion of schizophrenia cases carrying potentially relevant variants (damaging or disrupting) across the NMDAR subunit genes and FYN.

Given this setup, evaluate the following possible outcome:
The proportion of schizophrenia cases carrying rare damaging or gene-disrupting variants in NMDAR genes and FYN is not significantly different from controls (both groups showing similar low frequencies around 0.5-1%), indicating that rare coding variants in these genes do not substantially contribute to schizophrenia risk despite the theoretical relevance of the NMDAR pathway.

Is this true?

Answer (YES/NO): NO